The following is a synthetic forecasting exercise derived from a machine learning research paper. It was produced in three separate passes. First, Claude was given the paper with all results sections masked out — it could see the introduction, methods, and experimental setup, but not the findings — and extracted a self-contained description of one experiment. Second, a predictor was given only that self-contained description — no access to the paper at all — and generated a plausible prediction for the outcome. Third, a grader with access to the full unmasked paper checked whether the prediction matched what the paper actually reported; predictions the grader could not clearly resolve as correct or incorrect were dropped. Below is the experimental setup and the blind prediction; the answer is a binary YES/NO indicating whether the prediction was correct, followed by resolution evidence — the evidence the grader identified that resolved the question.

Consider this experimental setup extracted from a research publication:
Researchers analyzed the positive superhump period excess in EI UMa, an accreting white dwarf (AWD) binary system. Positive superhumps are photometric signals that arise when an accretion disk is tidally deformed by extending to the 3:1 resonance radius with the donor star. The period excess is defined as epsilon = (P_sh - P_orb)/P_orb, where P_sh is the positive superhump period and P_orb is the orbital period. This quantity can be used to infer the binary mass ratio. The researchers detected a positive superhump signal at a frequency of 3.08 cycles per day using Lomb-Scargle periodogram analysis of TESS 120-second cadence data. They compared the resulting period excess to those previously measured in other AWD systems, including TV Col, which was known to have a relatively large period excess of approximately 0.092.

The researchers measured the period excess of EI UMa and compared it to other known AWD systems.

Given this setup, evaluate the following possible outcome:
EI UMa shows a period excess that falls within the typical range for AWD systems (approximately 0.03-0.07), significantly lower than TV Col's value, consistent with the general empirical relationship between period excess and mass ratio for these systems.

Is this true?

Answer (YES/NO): NO